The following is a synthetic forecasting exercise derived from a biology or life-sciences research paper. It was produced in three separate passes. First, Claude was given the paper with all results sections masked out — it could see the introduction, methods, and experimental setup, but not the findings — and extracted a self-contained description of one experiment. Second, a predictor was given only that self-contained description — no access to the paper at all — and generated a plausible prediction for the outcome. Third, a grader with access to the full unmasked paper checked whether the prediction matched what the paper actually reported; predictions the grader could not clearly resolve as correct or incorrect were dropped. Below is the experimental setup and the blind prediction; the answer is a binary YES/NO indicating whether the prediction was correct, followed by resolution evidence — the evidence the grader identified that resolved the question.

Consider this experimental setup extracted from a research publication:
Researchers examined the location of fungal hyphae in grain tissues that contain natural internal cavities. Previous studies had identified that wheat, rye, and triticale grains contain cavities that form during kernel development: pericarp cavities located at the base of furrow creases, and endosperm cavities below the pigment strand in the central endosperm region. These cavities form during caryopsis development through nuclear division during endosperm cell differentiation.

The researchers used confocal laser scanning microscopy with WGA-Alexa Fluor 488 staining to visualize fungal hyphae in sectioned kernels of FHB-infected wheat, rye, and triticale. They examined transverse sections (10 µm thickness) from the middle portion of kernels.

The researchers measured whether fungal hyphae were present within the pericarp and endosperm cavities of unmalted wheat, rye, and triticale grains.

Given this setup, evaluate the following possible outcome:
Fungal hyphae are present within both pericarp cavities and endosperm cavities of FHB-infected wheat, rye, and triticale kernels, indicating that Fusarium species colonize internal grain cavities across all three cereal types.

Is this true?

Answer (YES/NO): NO